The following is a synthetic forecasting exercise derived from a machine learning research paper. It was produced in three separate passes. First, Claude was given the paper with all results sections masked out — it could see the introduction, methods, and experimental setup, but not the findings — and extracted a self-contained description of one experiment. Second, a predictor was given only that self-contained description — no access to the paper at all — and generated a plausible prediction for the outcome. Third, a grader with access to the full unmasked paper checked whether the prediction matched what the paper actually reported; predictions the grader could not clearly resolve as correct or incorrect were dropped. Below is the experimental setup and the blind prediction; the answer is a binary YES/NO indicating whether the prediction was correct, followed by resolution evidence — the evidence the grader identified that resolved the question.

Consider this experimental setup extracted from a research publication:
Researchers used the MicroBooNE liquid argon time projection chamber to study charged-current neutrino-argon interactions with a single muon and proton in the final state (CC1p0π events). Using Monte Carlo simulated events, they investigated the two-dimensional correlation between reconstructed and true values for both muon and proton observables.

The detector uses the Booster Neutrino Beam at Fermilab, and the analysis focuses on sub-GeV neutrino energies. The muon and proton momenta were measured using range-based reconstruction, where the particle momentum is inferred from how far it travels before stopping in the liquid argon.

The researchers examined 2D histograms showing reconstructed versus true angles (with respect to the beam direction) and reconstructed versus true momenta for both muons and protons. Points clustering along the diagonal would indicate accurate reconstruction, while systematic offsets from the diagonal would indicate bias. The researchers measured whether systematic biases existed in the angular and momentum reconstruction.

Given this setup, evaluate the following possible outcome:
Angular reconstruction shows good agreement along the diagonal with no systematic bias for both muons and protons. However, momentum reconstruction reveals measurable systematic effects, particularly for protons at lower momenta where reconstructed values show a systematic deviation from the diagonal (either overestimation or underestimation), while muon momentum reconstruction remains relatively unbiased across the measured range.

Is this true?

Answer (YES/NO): NO